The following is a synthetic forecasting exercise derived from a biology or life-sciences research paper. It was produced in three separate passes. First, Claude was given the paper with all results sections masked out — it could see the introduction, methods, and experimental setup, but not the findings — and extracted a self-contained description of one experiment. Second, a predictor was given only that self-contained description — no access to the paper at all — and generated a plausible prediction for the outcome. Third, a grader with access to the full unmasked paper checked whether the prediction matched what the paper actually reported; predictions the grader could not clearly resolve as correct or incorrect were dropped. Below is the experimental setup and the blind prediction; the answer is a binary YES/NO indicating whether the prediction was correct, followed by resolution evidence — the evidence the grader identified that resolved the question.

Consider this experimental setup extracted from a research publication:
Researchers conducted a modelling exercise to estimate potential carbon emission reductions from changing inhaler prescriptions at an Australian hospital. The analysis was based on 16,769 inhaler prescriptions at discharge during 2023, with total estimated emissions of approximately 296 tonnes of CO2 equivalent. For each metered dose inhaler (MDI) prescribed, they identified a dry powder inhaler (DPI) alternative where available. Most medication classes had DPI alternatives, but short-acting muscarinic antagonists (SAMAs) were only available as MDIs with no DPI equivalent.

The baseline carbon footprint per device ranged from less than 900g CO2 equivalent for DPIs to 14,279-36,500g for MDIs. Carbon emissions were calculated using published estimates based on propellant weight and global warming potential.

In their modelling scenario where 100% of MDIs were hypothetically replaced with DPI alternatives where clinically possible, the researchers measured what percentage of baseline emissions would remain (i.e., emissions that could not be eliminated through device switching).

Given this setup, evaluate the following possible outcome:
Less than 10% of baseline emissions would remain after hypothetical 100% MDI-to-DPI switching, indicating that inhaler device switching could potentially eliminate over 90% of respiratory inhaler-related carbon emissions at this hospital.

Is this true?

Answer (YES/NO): YES